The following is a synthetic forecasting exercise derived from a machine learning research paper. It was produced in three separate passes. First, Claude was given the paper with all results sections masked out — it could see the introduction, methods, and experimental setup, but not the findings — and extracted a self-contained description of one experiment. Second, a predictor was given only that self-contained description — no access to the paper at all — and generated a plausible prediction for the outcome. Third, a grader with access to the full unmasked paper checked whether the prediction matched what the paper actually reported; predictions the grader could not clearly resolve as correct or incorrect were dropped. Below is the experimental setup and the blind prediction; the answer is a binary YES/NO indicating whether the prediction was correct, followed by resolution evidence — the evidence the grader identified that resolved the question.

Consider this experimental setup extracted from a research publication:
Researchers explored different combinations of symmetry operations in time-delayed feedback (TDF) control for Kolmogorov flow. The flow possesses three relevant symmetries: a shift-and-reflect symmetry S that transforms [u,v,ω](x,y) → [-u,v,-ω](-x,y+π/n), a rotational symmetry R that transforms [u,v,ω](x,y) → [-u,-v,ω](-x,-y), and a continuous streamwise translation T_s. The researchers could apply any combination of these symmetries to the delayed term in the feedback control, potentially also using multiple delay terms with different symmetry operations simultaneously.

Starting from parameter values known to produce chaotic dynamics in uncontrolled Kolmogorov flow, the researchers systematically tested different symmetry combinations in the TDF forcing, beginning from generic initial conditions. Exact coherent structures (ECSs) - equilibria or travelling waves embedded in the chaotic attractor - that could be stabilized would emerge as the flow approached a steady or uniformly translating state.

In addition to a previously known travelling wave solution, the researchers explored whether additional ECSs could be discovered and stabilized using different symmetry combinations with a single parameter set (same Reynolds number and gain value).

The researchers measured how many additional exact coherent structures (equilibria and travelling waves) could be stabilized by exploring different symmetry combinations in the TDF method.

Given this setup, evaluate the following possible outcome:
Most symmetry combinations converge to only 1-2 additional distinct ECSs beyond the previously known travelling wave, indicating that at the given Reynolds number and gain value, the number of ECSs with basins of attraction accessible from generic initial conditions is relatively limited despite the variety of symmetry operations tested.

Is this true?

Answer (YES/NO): NO